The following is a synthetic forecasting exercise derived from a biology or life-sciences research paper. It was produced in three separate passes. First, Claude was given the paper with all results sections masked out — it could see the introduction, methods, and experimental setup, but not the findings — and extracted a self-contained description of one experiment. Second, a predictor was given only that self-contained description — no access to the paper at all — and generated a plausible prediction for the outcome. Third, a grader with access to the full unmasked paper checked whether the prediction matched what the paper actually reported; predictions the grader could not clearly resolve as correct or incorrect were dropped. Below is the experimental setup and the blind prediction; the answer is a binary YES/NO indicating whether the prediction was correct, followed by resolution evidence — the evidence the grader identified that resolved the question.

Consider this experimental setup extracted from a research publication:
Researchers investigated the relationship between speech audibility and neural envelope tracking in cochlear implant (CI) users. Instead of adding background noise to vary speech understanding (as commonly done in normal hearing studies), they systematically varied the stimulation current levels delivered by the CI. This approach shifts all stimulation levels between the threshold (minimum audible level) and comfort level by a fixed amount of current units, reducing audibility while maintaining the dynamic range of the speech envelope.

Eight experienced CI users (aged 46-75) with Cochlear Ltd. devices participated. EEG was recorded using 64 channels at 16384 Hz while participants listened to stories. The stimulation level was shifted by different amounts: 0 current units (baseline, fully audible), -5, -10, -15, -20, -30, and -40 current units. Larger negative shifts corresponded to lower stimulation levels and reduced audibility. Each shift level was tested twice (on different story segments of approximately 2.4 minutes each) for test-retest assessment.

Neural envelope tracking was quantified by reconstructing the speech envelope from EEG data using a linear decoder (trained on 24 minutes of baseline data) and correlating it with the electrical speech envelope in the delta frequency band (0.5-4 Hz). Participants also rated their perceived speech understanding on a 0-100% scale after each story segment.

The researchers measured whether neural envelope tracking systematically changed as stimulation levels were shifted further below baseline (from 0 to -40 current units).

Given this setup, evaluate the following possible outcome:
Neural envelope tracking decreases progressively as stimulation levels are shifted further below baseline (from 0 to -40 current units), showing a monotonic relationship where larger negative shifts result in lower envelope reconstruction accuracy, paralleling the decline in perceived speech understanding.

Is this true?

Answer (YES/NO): YES